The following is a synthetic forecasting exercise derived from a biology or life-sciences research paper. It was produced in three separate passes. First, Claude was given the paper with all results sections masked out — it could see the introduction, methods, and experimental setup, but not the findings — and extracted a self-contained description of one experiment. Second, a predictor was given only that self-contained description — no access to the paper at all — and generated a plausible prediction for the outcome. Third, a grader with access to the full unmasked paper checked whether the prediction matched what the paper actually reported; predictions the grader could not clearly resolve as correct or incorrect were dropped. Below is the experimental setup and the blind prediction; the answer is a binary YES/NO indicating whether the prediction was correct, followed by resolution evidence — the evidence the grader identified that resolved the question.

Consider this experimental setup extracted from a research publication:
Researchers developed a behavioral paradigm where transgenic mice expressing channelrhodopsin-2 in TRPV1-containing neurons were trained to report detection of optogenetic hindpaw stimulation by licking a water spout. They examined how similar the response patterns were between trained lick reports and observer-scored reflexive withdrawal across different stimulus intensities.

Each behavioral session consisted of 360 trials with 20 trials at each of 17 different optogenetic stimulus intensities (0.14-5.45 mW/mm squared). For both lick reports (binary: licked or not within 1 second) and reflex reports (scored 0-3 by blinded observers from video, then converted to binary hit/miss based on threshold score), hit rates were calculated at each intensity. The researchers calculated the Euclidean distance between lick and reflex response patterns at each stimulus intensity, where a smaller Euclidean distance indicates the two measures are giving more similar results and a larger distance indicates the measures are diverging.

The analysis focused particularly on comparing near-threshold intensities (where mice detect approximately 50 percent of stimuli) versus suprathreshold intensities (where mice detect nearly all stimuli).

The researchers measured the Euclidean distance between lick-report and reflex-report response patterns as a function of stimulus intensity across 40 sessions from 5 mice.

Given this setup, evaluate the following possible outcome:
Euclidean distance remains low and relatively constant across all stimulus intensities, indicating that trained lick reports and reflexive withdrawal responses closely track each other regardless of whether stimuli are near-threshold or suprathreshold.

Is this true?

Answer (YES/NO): NO